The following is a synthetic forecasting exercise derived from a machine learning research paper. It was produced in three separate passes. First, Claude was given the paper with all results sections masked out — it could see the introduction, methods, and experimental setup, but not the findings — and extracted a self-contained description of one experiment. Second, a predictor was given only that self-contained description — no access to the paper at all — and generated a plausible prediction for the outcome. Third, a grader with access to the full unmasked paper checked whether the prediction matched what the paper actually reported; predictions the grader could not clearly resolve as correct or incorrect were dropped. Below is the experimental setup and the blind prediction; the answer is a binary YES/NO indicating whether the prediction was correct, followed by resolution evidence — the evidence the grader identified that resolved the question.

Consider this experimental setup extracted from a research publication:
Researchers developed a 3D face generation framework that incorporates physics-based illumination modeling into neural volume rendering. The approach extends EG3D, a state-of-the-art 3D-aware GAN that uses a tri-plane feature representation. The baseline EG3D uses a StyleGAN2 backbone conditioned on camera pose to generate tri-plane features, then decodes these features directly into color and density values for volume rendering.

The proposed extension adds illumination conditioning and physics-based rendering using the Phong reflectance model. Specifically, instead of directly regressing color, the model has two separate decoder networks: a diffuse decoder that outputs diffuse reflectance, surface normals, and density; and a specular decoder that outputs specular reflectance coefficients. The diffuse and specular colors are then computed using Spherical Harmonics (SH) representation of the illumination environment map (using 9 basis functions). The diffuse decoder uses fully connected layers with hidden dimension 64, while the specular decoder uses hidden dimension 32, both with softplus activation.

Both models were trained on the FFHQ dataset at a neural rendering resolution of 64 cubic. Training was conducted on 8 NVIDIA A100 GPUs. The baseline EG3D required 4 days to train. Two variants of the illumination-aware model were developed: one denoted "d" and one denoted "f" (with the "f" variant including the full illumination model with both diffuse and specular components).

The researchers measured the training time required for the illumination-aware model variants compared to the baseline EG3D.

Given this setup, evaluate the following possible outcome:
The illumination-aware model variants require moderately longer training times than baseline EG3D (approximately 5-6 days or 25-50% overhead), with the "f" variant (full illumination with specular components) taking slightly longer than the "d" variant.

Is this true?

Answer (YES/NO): NO